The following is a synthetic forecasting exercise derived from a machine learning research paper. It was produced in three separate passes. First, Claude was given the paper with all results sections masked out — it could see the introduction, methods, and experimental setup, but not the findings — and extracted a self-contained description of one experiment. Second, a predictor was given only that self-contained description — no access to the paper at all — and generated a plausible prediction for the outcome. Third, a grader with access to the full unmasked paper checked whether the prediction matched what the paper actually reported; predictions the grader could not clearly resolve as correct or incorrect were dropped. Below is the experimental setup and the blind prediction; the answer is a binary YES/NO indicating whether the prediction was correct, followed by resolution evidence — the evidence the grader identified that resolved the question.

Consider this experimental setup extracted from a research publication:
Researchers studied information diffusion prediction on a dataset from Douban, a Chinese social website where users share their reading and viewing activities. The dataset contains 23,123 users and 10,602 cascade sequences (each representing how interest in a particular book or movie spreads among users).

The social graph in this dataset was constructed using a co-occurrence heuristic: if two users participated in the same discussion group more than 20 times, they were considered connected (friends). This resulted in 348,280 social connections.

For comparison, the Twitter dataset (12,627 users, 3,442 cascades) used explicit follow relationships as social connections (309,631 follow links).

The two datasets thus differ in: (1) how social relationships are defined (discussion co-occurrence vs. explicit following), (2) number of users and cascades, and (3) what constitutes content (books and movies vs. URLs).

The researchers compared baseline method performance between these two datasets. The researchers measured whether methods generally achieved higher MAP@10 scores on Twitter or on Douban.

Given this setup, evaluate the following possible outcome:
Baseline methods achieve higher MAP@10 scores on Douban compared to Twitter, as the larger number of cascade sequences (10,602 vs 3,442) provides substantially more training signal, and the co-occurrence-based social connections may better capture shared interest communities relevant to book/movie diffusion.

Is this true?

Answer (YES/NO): NO